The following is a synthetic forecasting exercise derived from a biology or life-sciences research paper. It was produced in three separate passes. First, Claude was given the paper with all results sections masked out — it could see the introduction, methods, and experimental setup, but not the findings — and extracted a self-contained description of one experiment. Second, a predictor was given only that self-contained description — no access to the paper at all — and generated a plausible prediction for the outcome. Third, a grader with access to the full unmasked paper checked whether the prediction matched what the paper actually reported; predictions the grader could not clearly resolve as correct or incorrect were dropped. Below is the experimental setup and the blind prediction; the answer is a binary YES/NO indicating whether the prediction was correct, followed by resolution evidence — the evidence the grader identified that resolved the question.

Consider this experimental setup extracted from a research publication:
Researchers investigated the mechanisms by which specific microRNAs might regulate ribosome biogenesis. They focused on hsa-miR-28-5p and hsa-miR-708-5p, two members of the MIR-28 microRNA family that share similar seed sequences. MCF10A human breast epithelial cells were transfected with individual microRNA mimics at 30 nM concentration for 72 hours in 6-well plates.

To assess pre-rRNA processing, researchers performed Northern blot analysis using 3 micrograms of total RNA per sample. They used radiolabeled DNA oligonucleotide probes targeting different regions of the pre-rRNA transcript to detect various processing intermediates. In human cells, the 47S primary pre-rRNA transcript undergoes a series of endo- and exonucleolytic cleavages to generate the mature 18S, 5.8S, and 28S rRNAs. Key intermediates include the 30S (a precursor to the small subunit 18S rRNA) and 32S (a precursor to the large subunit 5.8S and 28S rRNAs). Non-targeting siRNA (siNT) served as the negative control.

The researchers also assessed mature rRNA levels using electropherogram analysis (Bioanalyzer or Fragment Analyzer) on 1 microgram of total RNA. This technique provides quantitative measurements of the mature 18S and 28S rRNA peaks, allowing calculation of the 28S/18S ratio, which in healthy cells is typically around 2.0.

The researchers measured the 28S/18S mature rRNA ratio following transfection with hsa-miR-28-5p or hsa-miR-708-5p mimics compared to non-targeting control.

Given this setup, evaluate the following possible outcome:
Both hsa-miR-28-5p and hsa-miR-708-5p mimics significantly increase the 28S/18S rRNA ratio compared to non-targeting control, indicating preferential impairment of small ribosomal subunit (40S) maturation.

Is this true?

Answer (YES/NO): YES